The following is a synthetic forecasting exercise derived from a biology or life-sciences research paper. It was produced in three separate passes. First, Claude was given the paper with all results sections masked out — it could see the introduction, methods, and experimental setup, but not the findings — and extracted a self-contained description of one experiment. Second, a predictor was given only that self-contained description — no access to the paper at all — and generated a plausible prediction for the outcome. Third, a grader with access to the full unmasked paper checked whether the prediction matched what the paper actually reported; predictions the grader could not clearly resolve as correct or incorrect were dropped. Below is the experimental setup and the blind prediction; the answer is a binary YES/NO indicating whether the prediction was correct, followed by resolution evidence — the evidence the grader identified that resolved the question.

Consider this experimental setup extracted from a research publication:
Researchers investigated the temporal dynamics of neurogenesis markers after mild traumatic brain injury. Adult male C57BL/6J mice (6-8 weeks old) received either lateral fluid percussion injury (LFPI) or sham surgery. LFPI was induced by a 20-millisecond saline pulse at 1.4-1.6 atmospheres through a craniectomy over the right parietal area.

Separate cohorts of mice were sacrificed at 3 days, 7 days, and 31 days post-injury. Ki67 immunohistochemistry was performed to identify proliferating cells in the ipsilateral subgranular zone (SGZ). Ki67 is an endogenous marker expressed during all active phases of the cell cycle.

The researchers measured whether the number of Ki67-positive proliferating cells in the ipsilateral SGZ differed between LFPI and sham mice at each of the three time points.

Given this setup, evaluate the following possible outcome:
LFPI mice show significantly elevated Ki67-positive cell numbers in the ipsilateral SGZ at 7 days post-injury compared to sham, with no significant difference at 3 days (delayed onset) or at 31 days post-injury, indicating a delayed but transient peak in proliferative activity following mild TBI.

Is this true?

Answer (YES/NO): NO